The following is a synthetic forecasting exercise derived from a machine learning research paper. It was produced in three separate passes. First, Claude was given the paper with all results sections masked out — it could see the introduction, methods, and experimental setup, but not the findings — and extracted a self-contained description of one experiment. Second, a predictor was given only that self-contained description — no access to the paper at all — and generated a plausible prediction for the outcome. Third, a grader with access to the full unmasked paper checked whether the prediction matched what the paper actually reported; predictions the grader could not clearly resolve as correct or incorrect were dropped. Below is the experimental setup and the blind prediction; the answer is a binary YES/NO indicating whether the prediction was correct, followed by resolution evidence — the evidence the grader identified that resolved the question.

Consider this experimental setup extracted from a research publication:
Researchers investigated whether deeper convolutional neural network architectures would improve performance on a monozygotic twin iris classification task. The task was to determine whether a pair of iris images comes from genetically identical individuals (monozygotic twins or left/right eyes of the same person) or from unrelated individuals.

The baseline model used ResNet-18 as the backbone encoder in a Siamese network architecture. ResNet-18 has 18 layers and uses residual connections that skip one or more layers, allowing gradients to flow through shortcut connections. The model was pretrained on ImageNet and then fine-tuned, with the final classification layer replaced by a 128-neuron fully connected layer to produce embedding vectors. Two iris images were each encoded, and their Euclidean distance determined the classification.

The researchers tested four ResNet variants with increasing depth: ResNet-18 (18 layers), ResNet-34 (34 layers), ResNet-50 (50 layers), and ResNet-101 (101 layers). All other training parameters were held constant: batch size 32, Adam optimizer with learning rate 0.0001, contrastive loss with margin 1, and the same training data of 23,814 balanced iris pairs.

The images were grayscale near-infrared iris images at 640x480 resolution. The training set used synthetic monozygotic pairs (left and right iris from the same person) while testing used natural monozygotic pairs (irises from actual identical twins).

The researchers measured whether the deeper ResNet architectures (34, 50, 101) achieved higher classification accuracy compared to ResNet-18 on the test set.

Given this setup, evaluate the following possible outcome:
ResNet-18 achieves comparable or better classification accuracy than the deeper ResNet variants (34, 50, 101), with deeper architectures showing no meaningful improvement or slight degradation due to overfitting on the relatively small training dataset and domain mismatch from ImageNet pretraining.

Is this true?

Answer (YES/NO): YES